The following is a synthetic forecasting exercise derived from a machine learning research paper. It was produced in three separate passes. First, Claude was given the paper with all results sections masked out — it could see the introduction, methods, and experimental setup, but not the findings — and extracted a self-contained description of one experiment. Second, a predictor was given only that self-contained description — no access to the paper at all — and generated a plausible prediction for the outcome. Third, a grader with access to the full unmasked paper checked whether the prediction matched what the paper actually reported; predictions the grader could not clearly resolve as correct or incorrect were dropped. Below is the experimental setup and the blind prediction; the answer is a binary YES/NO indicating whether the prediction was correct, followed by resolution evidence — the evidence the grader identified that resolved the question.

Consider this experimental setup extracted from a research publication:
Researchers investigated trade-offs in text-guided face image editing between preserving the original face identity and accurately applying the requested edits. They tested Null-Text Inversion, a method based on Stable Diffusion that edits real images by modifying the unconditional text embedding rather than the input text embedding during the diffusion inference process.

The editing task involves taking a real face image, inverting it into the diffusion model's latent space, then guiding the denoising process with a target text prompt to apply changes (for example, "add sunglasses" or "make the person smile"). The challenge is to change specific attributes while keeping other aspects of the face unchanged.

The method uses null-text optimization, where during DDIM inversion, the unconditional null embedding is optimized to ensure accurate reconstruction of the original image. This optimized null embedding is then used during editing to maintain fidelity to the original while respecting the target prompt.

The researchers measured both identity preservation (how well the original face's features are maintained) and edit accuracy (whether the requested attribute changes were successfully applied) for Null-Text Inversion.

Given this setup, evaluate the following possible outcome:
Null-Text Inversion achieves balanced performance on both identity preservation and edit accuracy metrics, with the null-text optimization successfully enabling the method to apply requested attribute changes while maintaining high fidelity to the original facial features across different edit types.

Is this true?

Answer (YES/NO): NO